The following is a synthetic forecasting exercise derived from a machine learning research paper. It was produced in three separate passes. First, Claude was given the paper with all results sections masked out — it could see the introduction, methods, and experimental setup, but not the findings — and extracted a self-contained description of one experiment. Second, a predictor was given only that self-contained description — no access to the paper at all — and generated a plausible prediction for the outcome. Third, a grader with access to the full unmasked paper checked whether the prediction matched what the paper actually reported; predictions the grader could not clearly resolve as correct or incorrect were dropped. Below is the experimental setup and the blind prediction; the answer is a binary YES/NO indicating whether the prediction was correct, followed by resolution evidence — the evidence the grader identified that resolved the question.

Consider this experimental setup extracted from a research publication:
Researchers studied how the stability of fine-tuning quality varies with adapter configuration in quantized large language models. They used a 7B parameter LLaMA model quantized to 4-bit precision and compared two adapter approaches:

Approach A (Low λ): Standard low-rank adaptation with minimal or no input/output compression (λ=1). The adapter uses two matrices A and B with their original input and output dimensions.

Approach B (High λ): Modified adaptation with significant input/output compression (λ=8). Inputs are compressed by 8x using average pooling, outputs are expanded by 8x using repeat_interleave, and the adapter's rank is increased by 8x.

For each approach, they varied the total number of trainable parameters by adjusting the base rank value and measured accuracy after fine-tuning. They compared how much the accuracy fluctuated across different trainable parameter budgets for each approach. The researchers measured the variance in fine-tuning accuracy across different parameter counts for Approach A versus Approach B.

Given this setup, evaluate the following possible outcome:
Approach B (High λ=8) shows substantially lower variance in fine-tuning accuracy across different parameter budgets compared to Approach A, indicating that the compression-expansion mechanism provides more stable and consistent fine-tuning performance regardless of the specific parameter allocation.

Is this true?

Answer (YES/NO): YES